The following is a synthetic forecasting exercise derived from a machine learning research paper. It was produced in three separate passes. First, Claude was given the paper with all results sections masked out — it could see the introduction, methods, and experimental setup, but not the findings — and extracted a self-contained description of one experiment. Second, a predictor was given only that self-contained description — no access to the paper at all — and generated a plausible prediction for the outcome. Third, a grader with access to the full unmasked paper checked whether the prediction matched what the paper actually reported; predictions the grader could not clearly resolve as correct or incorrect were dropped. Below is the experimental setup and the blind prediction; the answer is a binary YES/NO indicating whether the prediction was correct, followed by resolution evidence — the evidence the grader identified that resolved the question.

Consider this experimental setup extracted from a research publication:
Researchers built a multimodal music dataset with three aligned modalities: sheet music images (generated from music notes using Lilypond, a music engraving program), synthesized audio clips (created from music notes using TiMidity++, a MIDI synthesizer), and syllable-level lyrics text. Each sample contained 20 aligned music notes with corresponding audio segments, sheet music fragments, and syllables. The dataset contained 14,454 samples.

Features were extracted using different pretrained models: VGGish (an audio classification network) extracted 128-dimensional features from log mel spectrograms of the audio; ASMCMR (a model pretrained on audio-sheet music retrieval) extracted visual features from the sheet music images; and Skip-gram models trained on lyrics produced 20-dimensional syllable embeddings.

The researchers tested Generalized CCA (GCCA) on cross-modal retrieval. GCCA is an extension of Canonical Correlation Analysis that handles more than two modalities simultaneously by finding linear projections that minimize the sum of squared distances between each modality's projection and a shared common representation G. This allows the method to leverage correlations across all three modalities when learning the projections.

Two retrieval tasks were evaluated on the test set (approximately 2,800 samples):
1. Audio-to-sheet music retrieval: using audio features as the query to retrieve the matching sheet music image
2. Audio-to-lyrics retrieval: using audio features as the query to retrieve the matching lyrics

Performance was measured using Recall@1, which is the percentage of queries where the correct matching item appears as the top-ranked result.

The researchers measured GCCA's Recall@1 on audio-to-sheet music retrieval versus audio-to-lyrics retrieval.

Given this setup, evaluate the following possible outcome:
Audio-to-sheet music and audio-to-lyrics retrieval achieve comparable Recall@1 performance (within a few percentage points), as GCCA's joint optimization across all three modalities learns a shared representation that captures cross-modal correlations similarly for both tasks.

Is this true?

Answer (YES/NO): NO